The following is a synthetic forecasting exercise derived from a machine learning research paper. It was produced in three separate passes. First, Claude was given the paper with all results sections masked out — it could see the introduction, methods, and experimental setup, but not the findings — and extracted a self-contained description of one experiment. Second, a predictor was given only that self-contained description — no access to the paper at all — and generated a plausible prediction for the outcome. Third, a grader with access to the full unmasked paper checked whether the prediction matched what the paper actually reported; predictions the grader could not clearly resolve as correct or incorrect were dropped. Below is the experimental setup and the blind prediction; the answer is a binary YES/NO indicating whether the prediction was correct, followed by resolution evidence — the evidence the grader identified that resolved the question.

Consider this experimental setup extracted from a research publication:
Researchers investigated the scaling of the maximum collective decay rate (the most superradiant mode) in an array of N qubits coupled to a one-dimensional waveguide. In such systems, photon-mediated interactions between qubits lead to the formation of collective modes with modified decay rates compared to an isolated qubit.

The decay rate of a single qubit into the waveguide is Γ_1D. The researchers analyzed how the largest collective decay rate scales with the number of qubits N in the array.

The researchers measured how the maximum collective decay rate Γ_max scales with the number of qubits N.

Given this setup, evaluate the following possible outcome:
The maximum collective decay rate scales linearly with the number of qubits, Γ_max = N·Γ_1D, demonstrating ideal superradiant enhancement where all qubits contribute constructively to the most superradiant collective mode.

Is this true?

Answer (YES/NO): YES